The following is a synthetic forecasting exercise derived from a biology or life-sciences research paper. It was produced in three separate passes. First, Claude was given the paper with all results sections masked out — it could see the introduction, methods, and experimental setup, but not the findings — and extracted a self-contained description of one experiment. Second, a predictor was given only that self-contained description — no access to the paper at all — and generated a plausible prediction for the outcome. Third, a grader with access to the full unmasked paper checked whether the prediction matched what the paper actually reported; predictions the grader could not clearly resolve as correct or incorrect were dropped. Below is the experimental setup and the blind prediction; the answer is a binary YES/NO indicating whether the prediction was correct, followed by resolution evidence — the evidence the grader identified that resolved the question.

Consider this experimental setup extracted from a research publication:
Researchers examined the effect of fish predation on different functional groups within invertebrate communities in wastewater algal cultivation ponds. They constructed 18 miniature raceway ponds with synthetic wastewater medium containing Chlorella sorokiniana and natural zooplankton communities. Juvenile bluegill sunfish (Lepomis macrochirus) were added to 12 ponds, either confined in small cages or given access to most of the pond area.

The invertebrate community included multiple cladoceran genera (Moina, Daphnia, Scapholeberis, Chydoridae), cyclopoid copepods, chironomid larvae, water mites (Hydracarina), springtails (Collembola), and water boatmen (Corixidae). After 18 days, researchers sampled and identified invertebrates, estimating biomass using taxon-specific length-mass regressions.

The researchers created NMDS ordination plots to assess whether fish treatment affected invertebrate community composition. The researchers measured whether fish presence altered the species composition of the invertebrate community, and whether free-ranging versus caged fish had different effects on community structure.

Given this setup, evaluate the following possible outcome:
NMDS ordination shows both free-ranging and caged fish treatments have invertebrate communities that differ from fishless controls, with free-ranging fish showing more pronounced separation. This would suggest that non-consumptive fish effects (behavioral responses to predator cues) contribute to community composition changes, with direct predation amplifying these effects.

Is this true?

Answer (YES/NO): NO